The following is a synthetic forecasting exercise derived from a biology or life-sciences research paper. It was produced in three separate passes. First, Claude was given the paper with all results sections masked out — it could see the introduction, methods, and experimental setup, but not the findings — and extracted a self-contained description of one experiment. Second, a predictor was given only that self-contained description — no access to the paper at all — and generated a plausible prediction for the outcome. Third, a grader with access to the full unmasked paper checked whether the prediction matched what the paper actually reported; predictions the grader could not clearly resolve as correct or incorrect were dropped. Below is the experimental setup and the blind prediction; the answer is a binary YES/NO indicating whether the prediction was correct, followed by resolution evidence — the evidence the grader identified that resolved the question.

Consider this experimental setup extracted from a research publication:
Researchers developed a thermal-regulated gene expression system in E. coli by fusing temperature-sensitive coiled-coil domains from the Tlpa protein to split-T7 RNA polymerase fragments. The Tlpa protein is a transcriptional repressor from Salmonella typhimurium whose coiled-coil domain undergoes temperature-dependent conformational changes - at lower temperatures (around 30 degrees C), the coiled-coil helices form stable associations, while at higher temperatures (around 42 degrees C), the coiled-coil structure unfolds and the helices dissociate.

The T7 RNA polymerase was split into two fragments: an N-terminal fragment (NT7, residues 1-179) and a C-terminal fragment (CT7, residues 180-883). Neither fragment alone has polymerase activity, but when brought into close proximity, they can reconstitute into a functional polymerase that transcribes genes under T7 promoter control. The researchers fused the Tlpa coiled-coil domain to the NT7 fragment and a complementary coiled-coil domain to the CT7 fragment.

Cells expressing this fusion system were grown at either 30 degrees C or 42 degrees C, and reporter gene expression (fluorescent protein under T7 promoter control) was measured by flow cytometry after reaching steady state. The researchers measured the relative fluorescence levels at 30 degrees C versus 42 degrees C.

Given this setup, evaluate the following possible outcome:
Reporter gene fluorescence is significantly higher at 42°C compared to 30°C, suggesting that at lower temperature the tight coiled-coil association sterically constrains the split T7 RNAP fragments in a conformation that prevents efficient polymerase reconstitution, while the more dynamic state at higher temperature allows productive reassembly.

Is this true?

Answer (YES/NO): NO